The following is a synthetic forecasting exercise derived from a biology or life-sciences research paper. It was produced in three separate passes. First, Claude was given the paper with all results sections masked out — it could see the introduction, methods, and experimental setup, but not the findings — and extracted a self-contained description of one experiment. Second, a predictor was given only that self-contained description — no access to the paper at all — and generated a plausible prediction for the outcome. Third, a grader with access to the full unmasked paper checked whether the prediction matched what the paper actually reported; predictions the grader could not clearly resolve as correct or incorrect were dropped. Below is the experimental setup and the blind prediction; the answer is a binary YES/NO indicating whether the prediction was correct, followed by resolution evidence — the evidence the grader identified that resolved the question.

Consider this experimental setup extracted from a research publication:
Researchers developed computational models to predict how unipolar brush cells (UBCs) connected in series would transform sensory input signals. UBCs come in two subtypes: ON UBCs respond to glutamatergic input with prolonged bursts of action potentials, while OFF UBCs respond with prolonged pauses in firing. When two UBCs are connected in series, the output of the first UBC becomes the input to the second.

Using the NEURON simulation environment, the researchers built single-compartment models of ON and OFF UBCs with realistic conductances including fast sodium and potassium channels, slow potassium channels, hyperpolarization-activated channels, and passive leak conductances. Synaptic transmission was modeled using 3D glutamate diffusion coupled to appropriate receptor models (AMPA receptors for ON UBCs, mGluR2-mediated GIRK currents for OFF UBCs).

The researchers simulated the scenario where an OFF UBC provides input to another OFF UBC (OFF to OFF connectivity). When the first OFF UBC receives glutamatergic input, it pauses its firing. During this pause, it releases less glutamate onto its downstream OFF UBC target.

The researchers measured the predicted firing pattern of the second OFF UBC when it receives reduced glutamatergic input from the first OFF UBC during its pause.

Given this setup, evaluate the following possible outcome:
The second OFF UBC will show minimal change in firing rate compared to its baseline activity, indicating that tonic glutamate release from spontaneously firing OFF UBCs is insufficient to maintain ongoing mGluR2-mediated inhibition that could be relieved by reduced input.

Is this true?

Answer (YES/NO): NO